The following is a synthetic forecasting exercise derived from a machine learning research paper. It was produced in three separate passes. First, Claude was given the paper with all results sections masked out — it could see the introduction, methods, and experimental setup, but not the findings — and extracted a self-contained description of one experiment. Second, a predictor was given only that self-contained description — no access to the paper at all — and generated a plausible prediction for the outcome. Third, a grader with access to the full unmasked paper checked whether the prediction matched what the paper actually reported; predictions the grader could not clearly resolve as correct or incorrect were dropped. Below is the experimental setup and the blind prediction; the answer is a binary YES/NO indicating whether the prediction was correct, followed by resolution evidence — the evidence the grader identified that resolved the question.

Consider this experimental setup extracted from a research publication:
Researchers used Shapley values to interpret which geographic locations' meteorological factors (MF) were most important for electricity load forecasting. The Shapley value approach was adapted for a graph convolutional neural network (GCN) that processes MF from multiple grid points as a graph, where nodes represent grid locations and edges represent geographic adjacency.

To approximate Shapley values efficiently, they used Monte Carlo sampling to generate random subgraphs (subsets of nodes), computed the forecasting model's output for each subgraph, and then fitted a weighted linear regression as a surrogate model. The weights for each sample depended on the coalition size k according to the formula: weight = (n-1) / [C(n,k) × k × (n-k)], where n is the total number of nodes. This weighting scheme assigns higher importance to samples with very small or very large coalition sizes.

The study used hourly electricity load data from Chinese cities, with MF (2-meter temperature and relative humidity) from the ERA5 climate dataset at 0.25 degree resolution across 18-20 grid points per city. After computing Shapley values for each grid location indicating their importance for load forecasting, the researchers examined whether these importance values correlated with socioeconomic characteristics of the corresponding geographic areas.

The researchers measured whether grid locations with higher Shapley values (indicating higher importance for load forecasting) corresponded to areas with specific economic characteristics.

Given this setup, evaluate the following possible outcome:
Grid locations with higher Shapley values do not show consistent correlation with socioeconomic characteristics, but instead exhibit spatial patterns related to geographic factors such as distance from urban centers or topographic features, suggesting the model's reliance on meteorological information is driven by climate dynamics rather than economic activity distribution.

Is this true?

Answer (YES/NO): NO